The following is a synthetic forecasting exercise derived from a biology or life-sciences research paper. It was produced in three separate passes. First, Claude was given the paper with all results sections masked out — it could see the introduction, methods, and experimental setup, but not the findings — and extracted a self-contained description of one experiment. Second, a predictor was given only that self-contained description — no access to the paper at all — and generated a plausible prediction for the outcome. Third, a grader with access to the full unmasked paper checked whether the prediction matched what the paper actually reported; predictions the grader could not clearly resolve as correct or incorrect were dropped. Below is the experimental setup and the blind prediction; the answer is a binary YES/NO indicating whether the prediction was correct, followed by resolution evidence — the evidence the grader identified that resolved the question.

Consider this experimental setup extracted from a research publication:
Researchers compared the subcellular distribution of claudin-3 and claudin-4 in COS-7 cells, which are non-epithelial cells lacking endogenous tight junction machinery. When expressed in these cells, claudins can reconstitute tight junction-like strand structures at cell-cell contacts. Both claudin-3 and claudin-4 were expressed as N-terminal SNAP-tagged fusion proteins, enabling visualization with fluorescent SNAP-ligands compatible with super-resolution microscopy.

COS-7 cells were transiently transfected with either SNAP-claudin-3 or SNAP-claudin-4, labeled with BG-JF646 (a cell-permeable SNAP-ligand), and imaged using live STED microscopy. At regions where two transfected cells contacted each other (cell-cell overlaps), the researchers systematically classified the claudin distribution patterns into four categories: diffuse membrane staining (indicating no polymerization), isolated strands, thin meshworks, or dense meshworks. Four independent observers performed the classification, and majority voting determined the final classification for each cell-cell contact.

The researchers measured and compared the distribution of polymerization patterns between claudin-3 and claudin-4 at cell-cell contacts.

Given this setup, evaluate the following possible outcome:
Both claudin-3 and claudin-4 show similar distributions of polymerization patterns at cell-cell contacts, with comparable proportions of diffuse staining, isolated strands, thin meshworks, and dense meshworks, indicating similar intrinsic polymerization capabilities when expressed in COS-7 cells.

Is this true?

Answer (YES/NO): NO